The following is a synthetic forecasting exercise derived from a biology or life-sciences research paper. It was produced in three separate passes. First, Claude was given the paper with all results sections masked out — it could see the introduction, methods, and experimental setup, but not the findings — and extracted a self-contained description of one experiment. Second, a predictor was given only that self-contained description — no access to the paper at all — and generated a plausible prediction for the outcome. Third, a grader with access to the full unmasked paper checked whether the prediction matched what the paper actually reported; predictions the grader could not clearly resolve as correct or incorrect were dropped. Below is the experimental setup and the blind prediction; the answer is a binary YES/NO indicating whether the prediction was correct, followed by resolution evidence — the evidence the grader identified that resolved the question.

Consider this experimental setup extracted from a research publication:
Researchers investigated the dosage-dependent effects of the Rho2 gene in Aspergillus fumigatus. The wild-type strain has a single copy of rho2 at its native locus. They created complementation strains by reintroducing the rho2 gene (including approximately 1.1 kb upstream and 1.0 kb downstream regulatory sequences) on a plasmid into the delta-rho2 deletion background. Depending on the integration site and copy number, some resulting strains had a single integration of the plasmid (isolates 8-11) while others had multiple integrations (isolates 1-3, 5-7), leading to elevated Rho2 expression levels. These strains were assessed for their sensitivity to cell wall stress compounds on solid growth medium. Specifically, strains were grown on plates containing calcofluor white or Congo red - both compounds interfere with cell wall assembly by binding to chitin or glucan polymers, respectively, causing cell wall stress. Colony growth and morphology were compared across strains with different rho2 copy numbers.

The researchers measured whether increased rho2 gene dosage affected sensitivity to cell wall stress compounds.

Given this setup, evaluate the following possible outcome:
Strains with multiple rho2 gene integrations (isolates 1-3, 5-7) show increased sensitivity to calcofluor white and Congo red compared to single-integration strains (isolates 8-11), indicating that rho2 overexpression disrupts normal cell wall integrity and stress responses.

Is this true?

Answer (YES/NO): NO